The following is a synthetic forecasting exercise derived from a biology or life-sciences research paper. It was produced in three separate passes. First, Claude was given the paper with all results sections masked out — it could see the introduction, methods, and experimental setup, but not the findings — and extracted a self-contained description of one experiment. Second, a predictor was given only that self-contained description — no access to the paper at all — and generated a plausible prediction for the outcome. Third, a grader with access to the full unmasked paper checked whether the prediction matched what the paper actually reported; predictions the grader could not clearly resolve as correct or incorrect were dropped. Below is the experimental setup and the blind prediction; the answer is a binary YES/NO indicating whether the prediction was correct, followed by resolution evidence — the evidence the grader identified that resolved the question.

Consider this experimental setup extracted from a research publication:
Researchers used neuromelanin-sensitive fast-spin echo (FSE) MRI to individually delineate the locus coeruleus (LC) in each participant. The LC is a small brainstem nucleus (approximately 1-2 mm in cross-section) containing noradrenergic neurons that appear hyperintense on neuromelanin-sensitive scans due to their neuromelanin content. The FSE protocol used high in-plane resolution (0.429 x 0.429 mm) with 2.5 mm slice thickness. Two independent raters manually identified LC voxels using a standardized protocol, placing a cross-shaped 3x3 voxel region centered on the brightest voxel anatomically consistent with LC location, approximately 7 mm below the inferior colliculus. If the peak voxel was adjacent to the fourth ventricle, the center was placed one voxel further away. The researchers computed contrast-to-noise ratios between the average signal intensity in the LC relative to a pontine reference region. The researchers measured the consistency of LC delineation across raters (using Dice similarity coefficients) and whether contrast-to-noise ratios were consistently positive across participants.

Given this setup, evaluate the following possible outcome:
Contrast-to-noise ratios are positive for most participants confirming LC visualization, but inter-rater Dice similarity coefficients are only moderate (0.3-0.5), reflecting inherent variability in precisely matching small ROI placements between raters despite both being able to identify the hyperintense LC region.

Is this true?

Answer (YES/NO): NO